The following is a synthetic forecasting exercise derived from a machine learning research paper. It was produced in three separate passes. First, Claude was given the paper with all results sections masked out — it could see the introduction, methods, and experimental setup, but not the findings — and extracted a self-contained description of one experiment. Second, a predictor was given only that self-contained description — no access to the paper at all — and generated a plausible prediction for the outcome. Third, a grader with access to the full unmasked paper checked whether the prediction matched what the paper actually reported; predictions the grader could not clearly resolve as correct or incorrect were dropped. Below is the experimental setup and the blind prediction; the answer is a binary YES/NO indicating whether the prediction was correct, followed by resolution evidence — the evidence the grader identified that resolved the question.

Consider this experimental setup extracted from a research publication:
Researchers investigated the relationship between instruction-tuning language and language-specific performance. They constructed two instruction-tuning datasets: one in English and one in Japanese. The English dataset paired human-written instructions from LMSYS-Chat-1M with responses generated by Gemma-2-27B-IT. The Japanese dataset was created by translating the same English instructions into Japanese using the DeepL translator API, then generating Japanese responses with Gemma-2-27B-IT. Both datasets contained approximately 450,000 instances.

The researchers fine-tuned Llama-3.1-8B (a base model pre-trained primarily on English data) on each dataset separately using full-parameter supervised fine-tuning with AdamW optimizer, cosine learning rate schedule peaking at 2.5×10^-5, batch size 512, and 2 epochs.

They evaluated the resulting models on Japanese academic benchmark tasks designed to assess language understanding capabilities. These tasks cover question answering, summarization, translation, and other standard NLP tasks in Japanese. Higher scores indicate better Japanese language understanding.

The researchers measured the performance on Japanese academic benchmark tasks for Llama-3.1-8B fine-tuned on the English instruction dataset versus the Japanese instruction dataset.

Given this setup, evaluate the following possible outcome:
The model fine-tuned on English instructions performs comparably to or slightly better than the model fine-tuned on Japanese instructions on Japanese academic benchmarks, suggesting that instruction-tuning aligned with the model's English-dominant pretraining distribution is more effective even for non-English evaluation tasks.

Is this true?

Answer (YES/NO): YES